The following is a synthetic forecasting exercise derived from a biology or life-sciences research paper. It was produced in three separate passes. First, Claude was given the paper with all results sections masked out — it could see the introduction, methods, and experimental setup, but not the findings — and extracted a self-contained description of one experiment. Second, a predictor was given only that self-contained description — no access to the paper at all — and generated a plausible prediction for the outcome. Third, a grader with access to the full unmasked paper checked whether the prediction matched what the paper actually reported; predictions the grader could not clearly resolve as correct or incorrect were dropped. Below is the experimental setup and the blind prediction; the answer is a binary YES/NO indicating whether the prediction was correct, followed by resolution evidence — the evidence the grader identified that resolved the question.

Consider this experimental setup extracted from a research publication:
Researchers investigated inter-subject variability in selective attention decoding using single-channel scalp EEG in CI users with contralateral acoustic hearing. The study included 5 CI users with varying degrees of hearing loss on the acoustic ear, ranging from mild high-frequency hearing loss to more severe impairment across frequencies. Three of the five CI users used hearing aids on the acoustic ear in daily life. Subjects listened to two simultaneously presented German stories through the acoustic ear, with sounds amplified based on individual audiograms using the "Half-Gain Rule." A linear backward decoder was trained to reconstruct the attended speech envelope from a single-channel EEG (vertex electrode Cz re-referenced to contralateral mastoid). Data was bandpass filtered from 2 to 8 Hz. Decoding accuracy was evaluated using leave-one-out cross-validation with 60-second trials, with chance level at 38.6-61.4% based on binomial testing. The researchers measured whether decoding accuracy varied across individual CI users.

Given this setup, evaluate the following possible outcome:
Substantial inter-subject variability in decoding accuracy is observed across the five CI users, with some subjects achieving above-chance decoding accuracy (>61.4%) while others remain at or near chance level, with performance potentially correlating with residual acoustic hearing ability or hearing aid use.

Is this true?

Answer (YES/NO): YES